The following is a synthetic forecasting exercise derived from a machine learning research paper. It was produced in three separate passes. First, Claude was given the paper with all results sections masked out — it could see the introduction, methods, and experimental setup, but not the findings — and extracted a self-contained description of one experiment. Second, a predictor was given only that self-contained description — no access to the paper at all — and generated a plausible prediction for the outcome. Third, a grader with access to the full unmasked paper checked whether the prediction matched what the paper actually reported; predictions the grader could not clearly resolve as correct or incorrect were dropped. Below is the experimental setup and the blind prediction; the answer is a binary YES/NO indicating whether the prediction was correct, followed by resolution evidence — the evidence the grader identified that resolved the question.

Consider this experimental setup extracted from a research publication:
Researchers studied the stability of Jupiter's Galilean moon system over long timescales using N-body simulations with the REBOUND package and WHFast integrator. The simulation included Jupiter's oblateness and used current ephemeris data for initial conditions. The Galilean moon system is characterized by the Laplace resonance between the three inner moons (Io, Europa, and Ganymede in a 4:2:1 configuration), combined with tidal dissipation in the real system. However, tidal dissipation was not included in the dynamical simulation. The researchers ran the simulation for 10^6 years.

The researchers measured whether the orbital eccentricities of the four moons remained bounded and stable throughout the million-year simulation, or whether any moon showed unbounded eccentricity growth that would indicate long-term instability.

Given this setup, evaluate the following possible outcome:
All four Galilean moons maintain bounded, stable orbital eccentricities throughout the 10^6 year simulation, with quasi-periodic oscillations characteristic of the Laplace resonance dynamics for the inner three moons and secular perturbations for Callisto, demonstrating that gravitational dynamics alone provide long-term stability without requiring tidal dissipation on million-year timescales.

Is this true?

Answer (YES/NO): YES